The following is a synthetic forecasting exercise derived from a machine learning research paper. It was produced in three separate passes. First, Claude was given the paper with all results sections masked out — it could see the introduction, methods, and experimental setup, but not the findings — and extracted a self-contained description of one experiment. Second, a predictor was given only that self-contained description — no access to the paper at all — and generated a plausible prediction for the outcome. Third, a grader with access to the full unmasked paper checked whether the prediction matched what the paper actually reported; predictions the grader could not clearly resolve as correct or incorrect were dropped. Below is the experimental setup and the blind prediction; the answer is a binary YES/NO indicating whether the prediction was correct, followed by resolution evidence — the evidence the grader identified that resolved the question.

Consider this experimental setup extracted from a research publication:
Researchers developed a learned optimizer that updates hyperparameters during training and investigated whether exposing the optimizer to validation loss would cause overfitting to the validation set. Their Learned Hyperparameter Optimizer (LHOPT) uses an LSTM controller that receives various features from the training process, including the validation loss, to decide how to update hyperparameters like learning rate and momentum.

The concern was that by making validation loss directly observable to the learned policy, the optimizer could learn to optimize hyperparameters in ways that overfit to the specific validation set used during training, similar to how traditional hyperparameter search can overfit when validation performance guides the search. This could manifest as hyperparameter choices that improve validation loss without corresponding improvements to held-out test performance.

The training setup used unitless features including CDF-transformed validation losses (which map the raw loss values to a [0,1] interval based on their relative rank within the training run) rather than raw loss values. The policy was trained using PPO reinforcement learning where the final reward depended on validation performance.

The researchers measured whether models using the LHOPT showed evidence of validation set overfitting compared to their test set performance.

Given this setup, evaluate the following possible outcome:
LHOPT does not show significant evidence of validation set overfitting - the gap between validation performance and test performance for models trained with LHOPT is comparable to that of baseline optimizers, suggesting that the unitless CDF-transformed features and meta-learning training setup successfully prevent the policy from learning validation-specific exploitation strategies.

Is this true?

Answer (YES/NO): YES